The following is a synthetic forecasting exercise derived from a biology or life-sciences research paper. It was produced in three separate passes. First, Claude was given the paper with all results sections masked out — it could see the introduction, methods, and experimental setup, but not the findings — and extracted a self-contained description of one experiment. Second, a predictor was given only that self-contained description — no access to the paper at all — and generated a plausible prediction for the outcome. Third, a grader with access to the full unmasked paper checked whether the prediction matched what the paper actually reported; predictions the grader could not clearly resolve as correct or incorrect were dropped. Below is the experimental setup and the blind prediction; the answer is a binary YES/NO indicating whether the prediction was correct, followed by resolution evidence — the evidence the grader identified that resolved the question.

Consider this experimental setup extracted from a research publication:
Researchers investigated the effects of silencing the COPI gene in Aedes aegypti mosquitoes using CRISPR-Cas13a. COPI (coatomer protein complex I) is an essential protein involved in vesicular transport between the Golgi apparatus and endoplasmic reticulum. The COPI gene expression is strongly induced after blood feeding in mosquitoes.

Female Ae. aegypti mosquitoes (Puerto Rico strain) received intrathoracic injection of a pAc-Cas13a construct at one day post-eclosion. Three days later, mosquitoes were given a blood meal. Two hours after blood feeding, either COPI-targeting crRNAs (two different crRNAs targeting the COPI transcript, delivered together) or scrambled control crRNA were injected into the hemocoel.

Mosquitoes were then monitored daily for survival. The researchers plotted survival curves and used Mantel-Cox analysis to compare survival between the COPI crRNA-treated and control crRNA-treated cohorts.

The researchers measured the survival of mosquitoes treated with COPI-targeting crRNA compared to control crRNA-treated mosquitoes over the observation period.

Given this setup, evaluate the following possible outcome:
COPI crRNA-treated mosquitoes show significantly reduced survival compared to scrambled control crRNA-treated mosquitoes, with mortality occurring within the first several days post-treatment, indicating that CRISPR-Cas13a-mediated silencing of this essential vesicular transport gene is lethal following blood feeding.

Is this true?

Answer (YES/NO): YES